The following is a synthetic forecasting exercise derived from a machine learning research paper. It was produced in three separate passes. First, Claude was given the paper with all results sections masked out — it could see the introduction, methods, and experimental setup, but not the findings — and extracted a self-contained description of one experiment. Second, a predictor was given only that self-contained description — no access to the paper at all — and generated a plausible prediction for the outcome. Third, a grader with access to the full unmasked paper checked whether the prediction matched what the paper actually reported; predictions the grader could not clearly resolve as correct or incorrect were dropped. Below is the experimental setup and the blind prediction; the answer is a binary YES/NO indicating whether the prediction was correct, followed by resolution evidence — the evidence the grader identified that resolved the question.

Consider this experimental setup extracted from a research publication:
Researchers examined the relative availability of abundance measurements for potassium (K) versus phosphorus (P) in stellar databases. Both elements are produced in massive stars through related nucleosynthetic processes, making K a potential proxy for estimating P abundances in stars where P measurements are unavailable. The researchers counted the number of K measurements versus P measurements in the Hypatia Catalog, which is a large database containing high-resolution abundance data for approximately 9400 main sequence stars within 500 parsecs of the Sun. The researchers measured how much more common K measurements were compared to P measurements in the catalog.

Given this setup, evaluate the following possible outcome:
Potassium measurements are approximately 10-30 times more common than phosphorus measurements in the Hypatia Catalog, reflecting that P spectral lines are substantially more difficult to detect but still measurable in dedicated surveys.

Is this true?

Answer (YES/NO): YES